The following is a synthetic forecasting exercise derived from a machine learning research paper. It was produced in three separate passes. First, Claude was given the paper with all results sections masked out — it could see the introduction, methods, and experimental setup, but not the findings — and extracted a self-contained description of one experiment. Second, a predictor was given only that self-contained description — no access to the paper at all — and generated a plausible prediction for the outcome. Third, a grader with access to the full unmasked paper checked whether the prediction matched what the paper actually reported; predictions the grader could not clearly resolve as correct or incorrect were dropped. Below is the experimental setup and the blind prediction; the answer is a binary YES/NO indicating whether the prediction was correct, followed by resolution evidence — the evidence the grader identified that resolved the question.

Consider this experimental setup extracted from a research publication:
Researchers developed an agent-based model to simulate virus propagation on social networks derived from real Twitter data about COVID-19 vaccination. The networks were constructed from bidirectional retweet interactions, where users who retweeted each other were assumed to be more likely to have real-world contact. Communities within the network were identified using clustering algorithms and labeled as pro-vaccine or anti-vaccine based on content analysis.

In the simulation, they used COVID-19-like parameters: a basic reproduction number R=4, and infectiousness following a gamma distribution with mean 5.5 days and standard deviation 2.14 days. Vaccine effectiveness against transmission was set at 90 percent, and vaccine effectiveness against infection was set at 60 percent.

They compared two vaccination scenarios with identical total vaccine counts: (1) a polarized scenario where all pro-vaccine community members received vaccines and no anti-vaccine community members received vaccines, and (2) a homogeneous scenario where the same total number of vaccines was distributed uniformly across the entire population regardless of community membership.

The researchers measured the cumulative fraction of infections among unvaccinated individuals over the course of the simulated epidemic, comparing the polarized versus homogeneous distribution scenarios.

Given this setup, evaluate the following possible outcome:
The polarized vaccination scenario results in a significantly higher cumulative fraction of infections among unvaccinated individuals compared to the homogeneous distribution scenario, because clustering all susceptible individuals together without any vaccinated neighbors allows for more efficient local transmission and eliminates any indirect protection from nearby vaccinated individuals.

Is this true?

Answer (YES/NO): YES